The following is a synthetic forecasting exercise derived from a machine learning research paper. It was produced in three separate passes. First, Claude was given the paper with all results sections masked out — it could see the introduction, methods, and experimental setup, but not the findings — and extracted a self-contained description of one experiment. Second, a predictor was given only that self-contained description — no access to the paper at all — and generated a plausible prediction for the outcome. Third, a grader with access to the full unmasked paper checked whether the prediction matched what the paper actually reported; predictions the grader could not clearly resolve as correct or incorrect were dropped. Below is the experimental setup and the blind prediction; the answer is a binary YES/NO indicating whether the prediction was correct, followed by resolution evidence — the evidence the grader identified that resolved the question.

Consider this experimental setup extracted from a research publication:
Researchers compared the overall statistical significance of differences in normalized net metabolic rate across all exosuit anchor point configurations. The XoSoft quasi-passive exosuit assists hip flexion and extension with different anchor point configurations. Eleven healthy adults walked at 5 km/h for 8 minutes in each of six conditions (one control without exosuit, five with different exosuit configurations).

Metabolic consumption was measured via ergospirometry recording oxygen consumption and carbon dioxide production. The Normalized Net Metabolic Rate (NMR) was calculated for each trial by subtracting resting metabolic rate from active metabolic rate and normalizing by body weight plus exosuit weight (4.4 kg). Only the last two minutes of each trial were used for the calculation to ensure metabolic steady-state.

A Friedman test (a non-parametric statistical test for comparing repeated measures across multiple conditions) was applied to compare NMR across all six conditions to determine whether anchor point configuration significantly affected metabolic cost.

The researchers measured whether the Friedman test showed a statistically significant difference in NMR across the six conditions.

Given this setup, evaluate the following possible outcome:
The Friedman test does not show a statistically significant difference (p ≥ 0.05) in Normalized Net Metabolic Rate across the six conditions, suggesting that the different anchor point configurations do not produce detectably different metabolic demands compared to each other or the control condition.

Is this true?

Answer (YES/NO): NO